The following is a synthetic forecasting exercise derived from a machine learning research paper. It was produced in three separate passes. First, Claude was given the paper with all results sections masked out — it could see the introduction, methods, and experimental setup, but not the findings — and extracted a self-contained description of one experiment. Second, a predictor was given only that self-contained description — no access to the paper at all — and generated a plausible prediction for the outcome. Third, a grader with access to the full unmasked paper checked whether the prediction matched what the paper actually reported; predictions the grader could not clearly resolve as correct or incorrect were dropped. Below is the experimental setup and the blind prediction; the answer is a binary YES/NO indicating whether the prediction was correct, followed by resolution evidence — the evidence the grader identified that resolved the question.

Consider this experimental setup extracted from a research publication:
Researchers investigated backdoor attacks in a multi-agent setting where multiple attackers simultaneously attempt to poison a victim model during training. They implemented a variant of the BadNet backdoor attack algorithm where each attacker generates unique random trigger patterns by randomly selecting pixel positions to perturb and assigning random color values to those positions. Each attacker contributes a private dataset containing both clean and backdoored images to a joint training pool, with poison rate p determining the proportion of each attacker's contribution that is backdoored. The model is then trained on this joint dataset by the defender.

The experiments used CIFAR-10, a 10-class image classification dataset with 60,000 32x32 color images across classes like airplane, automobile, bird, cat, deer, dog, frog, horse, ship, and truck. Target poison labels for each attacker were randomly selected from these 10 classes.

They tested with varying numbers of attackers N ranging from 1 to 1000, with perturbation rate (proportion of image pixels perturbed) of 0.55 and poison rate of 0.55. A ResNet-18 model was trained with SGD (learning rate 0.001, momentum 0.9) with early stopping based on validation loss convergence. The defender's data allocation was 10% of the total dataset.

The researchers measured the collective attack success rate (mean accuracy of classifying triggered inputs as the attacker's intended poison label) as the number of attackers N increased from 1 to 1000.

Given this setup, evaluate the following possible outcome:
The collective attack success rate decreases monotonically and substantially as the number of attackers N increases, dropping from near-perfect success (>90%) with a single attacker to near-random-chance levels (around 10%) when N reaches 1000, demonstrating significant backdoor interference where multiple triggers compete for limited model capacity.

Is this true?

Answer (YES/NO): YES